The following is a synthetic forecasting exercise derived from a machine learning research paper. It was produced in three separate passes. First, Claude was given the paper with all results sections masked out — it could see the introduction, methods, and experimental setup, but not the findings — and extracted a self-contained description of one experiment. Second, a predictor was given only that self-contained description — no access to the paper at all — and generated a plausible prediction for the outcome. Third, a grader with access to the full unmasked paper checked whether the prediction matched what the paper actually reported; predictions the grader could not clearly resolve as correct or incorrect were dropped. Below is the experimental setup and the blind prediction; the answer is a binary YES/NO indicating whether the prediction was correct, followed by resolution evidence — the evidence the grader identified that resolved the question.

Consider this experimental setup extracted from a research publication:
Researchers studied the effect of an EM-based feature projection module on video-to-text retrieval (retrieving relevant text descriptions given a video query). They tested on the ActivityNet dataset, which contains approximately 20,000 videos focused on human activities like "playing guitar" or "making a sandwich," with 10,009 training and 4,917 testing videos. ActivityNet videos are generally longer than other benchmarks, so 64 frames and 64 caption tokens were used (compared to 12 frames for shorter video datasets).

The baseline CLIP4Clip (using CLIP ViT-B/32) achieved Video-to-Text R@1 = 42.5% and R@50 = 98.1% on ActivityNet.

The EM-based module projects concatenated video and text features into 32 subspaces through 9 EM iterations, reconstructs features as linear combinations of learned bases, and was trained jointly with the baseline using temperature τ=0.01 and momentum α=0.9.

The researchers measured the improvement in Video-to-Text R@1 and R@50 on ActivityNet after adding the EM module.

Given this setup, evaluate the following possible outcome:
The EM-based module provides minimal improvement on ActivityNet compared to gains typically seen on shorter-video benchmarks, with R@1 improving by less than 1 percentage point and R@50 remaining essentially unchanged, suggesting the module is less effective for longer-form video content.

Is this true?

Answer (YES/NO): YES